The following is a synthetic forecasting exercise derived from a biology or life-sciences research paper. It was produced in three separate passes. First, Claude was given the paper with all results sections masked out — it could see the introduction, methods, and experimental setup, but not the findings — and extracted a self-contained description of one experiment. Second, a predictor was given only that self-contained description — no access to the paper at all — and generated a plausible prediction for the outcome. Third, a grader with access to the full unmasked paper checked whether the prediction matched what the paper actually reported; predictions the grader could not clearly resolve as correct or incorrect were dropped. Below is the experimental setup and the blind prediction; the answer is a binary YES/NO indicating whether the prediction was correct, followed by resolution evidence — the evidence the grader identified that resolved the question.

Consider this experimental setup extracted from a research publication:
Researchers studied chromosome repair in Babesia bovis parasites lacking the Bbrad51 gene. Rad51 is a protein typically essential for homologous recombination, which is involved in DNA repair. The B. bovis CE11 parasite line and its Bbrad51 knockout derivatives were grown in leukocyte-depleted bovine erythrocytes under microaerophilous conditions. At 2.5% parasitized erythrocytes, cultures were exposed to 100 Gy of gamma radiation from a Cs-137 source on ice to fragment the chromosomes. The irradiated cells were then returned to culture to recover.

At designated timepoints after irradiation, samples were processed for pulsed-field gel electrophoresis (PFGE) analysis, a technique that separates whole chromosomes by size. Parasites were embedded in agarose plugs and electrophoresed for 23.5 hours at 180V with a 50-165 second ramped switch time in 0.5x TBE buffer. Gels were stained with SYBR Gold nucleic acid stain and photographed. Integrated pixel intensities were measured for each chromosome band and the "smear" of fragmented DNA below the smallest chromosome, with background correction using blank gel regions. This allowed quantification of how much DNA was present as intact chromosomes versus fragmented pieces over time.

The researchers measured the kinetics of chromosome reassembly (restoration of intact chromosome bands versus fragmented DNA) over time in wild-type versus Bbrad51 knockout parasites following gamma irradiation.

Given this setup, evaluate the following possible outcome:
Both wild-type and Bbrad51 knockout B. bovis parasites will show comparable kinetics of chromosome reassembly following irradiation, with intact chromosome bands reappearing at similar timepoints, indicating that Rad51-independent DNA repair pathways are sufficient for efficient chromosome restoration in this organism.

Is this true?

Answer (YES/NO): YES